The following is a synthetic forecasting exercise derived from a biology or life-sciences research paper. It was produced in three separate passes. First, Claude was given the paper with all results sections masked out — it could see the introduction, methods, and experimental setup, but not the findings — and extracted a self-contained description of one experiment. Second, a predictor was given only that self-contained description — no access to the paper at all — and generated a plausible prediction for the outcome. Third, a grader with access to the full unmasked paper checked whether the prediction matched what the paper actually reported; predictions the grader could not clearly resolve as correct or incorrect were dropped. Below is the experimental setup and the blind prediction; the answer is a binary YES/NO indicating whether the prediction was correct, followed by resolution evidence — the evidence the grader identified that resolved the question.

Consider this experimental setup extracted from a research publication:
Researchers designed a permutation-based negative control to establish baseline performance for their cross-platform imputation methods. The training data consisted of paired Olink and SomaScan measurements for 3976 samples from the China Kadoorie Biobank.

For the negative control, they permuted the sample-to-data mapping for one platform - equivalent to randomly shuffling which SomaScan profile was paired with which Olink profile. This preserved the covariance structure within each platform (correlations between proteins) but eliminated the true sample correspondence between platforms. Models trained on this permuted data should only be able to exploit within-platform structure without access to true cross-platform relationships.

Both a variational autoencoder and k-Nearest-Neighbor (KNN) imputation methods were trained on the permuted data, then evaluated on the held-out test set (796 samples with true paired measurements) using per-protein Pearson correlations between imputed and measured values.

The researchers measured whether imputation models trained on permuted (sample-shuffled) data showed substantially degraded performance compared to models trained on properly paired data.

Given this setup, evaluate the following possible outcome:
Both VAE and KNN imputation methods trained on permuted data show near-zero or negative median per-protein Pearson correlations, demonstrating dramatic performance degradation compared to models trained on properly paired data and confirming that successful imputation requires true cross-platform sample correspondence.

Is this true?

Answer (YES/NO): NO